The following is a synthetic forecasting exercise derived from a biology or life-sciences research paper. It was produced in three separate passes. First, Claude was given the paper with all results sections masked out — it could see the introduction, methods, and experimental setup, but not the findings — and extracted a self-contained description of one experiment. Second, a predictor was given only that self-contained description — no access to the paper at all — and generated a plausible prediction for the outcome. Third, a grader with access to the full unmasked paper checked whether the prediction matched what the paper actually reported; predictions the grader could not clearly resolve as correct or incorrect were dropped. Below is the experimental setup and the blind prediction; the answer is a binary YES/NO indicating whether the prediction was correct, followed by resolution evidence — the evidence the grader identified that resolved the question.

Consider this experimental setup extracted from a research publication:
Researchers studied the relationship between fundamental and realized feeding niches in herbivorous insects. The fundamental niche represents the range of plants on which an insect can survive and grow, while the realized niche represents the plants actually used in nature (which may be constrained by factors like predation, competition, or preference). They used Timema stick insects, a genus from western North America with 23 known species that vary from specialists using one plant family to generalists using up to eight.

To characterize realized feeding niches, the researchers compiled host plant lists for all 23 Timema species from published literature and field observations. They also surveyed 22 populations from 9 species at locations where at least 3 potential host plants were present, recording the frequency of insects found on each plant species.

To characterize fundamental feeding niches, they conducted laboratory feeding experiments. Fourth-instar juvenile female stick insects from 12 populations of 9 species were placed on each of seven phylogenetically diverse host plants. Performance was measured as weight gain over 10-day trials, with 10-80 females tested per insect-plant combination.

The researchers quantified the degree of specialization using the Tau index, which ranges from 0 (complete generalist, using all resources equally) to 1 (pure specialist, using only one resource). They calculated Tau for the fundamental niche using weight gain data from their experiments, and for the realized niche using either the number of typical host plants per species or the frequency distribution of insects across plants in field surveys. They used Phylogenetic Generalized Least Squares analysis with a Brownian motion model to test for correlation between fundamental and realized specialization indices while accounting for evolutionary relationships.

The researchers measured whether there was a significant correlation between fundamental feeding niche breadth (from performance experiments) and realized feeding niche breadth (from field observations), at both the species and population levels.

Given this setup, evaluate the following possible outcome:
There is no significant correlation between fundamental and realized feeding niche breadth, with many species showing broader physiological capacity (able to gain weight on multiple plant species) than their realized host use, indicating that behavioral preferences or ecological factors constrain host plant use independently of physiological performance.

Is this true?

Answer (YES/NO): YES